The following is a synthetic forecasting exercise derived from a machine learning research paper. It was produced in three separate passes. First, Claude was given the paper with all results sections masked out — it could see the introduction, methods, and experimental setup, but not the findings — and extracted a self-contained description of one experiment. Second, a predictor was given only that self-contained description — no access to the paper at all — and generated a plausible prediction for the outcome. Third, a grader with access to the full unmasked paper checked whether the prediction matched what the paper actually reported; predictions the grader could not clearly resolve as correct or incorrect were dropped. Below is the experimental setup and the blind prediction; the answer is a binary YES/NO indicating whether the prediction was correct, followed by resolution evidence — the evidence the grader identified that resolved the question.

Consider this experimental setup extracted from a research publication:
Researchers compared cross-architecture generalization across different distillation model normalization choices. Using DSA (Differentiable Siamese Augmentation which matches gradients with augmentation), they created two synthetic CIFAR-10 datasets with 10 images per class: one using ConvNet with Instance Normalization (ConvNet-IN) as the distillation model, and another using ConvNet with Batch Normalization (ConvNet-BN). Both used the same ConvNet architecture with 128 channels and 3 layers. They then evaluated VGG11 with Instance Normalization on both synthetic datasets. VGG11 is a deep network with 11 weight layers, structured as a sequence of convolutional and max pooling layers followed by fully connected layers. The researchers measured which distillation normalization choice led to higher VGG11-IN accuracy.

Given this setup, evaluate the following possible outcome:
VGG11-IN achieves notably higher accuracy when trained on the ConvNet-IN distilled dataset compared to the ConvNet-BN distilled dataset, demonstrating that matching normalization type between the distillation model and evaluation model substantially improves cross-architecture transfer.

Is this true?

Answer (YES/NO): YES